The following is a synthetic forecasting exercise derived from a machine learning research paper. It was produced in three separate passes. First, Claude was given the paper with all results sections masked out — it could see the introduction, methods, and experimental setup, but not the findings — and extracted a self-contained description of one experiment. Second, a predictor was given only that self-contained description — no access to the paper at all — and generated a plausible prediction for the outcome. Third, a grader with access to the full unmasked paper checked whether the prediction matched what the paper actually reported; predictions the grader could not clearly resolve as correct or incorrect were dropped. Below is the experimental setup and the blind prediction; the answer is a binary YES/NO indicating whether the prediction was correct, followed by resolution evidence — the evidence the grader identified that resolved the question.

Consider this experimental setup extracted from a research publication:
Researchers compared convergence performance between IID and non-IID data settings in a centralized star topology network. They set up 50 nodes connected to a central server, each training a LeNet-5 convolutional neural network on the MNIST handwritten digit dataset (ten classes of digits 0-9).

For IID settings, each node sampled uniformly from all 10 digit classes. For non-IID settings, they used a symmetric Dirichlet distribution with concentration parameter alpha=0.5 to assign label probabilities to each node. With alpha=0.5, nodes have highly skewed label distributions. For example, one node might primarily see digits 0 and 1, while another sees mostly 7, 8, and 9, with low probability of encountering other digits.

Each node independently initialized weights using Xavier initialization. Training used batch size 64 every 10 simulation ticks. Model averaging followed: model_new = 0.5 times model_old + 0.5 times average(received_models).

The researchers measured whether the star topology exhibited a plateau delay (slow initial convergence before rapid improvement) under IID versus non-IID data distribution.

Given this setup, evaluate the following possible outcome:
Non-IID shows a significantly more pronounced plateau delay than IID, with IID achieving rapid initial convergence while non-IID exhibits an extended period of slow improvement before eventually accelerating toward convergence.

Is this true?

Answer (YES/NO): NO